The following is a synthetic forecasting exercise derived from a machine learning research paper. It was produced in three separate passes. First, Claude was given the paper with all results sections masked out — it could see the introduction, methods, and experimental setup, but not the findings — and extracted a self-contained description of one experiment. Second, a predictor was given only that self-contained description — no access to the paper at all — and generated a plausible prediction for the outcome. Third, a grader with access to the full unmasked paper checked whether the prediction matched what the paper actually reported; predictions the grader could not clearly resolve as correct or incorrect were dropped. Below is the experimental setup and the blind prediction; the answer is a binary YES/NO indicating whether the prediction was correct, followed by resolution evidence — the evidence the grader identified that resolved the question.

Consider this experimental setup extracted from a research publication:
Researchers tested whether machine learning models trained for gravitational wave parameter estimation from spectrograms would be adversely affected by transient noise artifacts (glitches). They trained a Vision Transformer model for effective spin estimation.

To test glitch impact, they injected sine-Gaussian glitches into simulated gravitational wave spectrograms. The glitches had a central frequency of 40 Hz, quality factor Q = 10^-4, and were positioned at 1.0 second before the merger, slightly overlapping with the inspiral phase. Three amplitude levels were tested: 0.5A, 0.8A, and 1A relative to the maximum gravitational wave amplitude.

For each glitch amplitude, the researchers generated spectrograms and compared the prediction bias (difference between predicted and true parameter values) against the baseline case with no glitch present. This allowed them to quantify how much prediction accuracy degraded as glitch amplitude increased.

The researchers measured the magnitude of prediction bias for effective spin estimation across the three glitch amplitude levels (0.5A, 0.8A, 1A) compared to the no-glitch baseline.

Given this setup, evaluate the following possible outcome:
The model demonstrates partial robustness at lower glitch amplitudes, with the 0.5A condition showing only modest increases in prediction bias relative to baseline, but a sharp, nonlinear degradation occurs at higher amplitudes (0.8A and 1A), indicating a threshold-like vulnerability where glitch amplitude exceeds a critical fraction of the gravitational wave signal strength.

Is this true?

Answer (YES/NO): NO